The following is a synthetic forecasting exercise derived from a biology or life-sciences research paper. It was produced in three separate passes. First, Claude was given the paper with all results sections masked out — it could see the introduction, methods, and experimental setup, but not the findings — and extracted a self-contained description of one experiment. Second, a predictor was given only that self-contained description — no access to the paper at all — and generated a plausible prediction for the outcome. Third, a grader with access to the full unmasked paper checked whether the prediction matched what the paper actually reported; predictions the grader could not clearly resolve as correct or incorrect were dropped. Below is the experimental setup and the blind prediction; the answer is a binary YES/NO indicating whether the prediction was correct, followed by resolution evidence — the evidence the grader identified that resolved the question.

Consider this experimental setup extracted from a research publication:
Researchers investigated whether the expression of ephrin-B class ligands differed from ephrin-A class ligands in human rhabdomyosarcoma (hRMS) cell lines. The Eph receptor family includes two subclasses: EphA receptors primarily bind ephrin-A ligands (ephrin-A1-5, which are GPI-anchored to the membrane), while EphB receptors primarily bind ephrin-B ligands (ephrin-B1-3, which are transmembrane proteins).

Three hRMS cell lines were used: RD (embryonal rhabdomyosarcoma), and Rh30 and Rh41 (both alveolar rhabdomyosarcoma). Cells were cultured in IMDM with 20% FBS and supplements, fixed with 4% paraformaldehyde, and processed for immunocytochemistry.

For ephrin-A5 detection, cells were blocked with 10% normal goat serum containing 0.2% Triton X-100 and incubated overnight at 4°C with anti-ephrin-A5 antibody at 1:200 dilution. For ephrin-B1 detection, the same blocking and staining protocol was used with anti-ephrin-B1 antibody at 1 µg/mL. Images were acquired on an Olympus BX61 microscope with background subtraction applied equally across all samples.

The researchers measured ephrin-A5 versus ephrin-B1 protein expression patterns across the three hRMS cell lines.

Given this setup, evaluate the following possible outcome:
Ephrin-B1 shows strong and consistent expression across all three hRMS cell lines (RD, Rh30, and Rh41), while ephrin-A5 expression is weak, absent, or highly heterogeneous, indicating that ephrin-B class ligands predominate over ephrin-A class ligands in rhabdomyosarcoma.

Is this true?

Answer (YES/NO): NO